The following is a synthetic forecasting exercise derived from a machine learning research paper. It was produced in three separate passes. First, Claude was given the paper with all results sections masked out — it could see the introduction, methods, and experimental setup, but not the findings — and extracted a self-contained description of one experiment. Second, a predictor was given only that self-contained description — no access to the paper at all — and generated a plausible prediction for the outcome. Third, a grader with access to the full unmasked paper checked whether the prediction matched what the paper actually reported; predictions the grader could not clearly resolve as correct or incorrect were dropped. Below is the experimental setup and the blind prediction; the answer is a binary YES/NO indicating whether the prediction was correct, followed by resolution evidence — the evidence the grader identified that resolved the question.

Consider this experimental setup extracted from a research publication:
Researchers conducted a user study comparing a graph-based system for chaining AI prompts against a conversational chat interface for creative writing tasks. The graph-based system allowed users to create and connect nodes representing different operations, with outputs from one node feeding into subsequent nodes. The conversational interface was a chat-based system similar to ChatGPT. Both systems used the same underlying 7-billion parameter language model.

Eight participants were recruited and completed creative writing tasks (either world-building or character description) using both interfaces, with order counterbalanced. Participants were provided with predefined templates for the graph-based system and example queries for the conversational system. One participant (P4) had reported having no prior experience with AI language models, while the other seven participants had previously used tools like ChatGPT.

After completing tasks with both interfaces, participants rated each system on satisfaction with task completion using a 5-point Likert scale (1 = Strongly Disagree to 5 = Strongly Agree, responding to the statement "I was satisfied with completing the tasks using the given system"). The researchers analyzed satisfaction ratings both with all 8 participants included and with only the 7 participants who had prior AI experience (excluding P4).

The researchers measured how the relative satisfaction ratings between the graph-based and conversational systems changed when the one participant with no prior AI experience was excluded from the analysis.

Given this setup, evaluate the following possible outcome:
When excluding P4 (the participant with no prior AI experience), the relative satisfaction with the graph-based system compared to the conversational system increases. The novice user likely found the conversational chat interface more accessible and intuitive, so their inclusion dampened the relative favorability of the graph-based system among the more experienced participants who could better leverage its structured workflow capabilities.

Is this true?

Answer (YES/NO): YES